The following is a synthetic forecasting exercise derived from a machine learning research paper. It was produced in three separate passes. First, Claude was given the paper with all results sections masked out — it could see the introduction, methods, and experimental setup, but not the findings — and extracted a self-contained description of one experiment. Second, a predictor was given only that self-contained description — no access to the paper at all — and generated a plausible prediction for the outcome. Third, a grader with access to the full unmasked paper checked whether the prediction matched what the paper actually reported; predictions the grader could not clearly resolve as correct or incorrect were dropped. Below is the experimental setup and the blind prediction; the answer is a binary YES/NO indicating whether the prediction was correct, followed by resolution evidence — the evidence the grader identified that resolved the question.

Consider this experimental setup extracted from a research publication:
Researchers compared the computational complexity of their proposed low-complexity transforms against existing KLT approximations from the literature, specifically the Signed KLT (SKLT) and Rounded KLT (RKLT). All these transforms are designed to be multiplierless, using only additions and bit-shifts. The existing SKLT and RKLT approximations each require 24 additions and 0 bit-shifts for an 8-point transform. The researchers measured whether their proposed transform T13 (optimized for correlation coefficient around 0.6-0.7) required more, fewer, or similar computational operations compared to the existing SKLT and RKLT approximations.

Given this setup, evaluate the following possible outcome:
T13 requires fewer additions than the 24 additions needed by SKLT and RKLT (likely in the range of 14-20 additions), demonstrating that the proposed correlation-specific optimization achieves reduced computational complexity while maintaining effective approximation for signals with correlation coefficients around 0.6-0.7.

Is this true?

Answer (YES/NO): NO